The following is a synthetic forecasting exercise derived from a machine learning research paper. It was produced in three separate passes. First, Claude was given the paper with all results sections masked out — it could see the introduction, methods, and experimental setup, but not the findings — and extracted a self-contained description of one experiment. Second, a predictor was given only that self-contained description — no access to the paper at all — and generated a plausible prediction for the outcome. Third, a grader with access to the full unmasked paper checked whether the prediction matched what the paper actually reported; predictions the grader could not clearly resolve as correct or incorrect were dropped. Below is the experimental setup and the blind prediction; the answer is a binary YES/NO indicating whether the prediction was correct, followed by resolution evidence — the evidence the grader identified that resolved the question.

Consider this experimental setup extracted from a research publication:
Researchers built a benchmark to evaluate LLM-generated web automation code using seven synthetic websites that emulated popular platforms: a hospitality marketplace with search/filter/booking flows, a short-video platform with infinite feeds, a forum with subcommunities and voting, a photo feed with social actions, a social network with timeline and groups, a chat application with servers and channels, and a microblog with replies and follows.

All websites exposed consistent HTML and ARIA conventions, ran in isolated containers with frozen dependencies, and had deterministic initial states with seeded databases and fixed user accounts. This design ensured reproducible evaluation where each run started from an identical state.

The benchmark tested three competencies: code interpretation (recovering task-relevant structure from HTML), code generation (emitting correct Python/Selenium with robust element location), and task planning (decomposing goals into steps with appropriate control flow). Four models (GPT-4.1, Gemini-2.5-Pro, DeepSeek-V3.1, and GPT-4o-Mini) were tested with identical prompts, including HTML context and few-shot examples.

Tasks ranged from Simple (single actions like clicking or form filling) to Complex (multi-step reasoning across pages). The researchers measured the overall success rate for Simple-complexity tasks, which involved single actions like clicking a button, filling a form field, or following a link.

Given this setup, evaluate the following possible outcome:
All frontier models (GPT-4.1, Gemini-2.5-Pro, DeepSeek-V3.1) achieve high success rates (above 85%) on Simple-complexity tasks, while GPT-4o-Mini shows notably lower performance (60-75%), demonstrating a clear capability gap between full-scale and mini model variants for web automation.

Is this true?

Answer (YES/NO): NO